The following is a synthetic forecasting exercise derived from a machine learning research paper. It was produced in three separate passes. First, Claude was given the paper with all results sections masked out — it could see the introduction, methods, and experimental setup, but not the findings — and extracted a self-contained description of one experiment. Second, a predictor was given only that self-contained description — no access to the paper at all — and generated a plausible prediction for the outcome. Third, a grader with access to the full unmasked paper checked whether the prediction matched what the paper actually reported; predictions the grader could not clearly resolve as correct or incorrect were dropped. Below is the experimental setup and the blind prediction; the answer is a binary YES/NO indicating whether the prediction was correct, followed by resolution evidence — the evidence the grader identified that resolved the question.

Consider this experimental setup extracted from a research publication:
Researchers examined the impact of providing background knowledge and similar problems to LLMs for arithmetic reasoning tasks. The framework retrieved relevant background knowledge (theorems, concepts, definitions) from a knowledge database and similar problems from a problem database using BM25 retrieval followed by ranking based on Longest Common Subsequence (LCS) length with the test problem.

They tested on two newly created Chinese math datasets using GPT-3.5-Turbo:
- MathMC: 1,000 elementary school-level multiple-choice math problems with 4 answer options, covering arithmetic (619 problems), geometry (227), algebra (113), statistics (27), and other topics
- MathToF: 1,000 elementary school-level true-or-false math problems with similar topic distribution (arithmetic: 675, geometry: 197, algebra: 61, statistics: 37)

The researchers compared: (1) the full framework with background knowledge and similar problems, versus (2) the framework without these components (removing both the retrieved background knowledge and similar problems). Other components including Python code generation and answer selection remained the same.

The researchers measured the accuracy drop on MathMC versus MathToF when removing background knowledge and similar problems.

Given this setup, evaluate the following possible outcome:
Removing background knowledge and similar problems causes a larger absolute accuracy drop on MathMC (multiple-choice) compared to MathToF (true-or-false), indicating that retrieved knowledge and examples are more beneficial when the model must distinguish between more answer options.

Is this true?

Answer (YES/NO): YES